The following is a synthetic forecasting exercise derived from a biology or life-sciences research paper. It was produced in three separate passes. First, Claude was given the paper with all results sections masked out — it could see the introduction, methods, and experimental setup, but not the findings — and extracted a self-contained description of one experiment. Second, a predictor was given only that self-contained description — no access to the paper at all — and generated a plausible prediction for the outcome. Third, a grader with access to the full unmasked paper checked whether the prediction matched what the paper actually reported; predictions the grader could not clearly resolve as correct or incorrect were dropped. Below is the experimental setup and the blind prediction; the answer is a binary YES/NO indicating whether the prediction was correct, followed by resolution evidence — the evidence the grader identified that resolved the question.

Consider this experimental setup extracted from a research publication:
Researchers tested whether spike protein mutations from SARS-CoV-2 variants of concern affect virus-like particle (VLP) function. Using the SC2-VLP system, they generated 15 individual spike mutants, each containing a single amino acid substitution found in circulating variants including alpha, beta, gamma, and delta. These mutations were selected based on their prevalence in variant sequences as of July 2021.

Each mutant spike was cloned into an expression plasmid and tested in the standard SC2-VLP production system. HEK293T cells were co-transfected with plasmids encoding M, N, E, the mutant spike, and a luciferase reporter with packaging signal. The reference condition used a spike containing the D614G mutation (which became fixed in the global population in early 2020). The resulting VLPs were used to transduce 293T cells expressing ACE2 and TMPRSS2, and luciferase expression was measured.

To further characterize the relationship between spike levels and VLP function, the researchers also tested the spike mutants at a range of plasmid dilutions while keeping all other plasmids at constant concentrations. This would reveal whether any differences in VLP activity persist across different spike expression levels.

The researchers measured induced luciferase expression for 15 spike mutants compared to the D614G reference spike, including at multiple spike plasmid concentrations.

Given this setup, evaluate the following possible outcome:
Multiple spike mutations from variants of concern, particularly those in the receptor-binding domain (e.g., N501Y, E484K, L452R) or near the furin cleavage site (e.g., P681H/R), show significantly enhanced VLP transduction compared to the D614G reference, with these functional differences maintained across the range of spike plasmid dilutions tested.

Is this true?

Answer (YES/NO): NO